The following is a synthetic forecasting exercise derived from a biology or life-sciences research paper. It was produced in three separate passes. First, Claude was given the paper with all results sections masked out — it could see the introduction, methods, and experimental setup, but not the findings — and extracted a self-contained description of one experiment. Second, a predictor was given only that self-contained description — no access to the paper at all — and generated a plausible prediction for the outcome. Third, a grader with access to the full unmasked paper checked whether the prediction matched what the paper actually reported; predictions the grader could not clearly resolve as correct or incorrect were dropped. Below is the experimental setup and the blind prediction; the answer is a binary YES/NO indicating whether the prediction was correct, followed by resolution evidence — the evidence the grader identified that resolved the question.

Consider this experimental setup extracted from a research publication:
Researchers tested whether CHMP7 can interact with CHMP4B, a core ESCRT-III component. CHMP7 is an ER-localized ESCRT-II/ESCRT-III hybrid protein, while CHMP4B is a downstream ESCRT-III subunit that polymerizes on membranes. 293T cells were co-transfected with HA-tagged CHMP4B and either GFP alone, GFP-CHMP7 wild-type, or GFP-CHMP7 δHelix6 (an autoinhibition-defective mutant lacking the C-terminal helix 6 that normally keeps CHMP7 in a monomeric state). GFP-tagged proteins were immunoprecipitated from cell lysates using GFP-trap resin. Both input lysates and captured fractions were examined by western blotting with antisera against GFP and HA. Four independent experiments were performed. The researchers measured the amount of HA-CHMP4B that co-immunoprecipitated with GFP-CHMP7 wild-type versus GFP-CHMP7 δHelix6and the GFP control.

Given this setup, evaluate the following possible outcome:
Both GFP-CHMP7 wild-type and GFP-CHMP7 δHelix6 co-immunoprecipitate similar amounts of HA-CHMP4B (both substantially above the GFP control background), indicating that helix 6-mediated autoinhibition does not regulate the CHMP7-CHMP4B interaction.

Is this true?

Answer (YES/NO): NO